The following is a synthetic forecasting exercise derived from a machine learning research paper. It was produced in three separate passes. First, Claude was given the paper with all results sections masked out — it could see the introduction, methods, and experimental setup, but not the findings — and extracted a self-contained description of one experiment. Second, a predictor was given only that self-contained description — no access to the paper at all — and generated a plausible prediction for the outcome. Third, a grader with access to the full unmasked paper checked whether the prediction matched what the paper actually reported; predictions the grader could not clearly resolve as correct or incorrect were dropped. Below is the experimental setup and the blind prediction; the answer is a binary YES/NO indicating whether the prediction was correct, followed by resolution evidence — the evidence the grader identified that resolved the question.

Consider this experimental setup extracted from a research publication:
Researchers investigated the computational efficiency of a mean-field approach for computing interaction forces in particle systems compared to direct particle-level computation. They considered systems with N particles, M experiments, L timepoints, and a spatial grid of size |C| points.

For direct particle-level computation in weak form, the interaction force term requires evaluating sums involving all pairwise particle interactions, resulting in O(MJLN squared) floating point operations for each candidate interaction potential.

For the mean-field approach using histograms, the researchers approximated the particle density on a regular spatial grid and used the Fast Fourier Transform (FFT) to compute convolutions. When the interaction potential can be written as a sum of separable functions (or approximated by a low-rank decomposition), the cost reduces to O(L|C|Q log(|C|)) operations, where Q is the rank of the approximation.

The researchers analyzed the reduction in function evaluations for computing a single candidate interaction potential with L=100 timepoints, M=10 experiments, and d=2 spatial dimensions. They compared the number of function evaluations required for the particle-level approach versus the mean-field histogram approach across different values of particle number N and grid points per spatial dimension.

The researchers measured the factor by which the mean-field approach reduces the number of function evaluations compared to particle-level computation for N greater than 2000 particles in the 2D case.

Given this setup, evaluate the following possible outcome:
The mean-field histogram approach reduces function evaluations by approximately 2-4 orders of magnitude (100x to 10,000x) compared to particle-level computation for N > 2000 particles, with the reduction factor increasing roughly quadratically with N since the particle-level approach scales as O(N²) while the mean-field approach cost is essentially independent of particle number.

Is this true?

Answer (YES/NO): NO